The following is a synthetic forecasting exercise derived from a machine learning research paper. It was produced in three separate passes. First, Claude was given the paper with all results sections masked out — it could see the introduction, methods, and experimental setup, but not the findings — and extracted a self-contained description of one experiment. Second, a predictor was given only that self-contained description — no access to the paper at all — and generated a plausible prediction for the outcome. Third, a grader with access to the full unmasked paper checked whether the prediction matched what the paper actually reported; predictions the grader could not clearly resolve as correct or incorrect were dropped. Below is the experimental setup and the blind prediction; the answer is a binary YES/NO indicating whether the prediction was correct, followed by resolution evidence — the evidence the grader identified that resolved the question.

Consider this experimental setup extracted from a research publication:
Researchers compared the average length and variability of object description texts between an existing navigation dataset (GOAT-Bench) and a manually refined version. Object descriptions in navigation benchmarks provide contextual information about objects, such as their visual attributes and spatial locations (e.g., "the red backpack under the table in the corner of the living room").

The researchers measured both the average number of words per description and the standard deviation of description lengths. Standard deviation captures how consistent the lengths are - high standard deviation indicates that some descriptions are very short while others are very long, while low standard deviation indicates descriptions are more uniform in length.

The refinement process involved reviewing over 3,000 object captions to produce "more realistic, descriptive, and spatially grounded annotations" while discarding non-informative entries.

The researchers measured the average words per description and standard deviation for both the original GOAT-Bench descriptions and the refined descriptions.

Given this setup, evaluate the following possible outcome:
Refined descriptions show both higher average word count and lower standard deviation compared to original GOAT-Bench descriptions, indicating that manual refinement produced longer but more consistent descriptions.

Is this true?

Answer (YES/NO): NO